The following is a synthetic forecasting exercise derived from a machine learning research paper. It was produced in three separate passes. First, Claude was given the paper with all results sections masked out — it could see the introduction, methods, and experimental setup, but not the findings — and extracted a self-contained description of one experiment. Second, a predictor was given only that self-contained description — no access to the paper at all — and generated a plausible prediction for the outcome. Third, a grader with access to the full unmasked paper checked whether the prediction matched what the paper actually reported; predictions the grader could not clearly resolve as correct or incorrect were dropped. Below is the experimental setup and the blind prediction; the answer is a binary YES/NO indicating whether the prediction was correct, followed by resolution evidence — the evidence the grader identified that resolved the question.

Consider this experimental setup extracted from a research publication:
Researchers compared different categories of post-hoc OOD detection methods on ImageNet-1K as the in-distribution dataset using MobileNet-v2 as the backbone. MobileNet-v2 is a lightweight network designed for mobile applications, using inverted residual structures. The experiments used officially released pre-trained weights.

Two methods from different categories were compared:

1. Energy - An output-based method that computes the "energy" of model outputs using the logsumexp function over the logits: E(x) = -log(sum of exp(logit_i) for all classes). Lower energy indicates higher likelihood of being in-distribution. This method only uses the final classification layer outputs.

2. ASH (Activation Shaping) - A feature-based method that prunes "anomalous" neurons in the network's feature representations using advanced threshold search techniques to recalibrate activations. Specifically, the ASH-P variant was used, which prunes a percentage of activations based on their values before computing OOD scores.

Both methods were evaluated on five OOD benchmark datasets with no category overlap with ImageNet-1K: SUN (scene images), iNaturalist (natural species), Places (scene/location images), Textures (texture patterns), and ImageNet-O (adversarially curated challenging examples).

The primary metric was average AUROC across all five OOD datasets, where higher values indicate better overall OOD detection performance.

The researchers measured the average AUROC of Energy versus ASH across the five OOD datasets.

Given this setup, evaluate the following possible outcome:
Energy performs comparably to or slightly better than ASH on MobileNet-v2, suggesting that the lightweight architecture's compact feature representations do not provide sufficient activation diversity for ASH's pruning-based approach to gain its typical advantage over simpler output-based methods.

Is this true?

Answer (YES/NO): NO